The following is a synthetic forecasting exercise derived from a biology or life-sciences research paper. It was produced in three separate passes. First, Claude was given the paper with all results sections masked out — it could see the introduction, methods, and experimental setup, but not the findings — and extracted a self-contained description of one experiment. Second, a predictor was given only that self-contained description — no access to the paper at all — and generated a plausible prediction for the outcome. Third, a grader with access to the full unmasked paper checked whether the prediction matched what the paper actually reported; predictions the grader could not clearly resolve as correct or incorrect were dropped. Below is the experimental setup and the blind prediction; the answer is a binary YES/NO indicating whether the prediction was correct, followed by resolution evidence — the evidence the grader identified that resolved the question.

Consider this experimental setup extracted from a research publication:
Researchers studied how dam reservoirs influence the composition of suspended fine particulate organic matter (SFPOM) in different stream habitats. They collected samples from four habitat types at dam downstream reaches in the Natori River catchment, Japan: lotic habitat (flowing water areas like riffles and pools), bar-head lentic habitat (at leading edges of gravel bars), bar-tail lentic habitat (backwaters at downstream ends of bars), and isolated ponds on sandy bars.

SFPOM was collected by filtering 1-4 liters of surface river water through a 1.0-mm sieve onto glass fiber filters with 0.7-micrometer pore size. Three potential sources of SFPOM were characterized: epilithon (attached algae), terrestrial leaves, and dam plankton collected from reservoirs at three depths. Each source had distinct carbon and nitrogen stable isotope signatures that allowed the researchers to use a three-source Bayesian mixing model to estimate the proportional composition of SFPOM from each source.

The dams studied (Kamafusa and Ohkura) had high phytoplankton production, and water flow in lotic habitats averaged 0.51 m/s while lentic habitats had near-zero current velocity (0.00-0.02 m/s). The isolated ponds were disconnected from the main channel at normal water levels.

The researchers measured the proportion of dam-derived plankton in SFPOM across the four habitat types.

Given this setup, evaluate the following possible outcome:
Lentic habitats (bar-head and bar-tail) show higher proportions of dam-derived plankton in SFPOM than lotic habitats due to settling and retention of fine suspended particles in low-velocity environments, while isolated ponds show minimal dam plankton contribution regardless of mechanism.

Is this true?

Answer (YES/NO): NO